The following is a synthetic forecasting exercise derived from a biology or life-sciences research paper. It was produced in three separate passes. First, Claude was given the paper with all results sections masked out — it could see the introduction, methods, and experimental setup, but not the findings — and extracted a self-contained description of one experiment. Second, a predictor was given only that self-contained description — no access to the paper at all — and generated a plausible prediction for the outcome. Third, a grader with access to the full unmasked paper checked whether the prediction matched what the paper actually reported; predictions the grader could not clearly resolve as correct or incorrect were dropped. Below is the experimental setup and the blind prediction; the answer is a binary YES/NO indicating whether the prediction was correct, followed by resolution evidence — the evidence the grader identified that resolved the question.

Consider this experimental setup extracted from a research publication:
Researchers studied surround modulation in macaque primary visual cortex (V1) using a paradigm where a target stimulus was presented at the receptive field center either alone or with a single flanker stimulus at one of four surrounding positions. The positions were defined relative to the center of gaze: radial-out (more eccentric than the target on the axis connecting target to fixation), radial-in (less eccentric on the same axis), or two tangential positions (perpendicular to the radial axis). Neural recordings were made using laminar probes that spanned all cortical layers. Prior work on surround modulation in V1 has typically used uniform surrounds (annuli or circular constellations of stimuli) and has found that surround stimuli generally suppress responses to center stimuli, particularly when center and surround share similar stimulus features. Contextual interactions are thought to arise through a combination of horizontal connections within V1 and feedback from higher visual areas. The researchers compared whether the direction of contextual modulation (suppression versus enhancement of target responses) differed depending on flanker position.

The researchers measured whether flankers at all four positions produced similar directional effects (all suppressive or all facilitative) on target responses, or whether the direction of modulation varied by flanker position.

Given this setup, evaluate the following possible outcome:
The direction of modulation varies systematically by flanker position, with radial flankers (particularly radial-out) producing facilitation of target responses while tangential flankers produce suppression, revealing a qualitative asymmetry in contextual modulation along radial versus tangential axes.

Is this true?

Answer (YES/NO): NO